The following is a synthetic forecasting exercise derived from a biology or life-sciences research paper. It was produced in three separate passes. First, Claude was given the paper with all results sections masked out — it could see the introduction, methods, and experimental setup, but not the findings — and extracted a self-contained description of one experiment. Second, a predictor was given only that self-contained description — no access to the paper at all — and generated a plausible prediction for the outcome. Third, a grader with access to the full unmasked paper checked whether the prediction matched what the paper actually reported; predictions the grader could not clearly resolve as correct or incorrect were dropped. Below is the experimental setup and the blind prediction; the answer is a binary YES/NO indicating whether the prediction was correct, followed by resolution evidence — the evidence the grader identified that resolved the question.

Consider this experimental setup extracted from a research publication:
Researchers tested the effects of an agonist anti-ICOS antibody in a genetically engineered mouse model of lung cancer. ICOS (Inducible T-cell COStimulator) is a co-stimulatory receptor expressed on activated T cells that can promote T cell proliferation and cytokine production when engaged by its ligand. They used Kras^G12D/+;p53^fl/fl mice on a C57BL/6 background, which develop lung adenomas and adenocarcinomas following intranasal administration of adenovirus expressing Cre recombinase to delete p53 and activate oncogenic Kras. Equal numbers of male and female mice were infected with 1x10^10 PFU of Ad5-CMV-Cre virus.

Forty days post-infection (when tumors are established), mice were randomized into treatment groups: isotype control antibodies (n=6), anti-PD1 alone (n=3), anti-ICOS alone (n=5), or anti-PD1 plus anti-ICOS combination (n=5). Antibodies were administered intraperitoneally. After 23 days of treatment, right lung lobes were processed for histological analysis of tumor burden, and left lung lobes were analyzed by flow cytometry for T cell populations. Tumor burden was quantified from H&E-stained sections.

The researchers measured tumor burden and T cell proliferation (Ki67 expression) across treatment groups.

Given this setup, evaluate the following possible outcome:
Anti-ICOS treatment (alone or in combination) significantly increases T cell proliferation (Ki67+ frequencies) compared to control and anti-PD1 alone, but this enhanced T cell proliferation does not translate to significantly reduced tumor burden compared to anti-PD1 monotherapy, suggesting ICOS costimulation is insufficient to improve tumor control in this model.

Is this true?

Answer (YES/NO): NO